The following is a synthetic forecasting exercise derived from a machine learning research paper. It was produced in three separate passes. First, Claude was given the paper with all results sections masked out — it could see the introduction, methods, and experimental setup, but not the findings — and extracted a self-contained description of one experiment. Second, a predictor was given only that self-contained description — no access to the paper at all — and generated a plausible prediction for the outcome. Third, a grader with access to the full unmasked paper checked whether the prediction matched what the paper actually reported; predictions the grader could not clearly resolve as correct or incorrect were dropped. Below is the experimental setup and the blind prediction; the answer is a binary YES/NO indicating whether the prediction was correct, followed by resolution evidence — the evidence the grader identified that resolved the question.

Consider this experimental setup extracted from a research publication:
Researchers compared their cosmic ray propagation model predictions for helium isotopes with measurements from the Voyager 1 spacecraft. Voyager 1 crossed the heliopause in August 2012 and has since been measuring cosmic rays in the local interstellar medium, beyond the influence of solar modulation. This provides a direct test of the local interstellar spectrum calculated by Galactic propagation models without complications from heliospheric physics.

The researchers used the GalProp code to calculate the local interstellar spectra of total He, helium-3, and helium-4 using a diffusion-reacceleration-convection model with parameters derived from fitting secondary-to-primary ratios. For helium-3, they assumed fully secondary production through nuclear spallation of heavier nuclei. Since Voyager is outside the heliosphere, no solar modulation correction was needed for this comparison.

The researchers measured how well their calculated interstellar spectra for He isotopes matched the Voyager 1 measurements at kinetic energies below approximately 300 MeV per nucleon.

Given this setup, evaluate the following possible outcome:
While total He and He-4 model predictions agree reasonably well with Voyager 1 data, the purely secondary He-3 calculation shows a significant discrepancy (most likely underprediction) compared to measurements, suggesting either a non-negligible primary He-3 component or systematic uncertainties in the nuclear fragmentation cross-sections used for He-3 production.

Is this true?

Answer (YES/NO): NO